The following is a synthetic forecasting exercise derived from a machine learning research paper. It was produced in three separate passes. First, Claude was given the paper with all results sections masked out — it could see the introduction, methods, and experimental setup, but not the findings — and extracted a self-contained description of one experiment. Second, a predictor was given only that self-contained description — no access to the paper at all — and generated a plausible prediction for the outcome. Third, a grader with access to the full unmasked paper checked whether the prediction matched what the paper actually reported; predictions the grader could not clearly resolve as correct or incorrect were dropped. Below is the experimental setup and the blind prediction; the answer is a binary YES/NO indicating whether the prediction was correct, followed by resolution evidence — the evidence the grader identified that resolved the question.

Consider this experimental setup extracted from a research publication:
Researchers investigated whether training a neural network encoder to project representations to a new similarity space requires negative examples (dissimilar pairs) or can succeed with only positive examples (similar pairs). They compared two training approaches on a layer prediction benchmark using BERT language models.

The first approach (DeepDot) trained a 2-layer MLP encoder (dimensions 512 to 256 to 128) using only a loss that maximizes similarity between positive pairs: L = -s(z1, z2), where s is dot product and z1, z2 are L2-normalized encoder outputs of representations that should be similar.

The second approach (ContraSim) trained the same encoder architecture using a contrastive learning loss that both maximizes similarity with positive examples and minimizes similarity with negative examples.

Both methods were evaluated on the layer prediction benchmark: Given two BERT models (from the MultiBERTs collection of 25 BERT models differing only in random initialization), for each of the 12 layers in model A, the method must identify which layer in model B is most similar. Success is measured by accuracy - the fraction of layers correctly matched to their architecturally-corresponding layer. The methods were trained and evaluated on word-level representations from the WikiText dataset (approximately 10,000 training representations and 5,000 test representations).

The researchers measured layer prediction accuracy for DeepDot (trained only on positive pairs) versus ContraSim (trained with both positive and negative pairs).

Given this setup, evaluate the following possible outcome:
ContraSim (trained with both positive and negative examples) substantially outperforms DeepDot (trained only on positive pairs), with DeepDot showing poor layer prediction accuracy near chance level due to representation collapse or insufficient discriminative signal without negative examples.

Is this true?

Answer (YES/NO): YES